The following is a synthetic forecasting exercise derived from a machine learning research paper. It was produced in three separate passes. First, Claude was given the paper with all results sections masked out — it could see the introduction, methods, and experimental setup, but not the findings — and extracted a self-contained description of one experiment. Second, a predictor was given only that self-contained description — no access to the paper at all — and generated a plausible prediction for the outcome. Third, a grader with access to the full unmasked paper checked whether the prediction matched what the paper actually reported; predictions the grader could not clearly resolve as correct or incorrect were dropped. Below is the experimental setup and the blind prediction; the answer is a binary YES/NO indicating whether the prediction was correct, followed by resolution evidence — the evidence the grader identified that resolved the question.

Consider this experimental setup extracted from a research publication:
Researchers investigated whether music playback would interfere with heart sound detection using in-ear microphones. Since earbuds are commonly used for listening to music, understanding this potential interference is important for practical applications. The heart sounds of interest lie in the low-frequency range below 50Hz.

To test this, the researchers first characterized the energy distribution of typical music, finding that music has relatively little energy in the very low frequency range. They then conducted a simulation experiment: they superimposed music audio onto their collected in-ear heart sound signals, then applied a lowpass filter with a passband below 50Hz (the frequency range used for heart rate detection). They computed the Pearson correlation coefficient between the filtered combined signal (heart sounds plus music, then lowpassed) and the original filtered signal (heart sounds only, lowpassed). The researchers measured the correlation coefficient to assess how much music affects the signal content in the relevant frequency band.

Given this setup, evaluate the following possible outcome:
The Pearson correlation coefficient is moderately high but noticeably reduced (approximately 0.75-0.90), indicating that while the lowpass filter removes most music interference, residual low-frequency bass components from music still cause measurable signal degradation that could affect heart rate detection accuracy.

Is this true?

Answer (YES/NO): NO